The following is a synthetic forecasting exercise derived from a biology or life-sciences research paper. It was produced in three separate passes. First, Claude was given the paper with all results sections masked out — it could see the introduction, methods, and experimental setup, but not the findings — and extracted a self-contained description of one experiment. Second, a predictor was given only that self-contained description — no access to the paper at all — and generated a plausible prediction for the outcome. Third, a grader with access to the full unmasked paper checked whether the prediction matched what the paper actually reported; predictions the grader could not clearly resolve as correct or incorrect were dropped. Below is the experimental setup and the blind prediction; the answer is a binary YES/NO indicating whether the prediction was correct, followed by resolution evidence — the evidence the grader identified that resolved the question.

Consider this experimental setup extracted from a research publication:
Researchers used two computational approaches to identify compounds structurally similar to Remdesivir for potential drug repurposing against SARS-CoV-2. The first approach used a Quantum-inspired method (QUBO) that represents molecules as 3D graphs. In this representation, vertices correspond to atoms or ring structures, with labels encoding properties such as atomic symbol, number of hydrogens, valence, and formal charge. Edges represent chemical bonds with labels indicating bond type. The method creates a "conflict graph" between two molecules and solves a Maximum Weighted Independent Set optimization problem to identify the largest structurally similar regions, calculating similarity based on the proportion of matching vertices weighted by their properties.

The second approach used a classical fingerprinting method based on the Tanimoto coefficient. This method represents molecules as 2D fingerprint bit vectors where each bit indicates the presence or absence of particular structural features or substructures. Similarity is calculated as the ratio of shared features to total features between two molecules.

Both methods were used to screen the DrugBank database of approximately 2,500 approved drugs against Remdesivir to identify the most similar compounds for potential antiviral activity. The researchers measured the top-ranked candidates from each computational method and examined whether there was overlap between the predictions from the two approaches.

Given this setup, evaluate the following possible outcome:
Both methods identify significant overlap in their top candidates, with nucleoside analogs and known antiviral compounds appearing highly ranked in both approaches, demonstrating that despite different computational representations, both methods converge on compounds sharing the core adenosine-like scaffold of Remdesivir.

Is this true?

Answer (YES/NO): NO